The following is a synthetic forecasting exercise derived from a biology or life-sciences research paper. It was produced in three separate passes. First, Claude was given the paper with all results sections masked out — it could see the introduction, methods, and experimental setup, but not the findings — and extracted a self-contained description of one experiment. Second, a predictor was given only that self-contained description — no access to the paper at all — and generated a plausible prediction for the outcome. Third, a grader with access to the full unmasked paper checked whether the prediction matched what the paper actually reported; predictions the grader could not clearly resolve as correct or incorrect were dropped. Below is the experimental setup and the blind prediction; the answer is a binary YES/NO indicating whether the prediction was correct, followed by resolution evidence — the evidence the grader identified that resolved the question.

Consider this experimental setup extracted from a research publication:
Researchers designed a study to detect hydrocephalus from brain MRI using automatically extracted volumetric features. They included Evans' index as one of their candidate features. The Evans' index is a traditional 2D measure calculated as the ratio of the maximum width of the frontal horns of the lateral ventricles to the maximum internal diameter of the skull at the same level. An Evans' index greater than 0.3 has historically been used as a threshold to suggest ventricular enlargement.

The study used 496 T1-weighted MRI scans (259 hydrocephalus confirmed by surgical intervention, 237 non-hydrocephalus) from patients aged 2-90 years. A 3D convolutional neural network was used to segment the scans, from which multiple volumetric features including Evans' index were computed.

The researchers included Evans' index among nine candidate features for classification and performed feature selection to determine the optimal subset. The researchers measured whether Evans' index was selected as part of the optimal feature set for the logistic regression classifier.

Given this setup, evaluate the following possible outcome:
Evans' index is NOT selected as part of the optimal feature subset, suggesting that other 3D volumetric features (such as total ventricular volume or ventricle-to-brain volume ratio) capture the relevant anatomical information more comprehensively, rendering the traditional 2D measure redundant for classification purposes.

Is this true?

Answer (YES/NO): NO